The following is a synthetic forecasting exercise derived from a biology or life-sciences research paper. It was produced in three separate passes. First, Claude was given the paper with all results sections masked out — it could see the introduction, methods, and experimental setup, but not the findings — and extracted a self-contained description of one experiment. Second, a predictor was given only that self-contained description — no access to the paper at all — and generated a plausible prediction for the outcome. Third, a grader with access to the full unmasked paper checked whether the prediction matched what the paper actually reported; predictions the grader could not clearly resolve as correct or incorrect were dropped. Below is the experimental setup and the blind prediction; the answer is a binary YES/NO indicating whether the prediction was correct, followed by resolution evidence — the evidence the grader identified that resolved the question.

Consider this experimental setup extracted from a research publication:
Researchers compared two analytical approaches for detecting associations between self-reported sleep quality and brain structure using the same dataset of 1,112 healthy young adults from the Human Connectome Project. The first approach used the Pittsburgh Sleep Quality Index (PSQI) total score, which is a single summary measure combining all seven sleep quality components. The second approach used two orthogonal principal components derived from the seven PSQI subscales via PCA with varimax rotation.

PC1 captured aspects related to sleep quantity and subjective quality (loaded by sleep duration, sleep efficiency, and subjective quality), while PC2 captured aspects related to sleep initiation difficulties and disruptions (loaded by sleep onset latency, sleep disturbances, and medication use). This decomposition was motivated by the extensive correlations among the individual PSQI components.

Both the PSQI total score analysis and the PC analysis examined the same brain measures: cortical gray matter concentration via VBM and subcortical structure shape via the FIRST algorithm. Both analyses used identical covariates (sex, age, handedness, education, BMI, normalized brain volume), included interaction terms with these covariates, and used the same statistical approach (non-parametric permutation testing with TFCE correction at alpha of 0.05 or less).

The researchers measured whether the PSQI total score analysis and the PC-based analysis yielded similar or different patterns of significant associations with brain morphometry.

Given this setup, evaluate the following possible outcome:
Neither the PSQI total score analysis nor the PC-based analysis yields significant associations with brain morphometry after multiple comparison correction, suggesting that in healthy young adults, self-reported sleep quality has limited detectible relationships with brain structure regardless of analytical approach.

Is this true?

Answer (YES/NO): NO